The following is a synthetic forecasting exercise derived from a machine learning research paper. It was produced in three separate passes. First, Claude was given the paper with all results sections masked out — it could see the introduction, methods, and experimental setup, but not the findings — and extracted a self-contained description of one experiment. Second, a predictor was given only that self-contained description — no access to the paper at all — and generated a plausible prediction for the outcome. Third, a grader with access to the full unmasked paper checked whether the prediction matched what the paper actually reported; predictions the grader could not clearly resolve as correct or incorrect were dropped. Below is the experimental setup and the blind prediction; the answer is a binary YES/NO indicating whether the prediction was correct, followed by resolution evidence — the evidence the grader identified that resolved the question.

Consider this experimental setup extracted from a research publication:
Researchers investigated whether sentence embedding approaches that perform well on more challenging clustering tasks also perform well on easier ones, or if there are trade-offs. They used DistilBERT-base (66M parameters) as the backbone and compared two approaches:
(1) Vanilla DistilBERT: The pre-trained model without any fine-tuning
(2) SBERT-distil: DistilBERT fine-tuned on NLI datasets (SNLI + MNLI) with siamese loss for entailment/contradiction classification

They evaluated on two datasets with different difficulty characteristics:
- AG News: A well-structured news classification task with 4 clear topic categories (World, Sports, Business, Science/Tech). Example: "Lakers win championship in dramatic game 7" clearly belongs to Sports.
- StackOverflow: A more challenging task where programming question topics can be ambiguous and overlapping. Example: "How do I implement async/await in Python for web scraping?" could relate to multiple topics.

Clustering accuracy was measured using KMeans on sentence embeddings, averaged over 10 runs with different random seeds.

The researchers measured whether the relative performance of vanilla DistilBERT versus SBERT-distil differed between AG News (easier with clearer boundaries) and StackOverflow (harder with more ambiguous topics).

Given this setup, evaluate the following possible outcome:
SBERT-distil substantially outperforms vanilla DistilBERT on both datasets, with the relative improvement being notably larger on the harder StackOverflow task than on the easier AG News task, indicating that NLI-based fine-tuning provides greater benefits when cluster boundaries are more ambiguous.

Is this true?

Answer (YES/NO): NO